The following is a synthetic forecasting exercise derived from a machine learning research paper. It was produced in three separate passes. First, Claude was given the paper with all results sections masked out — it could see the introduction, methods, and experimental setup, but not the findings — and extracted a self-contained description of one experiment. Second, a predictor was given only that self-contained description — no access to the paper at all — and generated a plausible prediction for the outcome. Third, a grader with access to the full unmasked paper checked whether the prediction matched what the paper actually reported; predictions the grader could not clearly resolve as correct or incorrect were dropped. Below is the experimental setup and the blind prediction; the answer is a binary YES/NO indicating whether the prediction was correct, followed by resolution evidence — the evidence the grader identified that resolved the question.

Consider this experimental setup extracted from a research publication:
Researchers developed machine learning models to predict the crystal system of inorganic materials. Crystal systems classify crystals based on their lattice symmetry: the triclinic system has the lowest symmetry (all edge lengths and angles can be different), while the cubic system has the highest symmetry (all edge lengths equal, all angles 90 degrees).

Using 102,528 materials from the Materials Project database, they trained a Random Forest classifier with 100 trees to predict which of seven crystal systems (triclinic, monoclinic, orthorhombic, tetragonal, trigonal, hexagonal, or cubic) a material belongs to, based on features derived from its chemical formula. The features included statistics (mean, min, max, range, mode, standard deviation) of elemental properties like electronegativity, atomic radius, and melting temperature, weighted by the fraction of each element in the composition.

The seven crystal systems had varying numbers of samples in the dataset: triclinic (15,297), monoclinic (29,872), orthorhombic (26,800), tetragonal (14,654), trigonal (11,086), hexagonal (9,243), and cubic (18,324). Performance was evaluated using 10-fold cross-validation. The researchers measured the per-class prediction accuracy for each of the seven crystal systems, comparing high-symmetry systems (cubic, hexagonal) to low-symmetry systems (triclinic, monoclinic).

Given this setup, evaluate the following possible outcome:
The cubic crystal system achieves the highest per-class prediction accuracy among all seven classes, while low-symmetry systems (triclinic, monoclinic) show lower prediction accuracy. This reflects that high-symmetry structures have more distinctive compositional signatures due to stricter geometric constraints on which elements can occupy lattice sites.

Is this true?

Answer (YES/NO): YES